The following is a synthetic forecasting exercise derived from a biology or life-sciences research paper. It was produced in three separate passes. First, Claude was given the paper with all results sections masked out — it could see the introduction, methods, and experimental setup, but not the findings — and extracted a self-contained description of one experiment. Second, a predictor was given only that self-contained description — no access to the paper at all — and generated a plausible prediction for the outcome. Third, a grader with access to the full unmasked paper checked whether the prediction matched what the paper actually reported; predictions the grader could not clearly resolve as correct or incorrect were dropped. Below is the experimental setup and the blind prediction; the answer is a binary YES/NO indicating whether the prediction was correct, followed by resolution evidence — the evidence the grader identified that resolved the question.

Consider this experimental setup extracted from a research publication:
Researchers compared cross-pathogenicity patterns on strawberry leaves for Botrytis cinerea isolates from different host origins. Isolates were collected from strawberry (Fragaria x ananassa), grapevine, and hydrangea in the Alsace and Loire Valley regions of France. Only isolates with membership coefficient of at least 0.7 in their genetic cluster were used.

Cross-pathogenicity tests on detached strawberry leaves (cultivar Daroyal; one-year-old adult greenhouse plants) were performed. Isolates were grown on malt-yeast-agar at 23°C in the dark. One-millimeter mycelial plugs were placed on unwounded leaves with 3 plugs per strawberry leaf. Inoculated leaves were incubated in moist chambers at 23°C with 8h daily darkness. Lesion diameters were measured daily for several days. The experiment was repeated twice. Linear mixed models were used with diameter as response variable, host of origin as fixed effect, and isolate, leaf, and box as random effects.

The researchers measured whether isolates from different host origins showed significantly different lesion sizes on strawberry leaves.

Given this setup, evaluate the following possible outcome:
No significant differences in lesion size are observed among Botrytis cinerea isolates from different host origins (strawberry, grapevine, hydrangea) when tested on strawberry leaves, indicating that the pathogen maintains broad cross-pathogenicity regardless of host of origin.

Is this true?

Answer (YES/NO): NO